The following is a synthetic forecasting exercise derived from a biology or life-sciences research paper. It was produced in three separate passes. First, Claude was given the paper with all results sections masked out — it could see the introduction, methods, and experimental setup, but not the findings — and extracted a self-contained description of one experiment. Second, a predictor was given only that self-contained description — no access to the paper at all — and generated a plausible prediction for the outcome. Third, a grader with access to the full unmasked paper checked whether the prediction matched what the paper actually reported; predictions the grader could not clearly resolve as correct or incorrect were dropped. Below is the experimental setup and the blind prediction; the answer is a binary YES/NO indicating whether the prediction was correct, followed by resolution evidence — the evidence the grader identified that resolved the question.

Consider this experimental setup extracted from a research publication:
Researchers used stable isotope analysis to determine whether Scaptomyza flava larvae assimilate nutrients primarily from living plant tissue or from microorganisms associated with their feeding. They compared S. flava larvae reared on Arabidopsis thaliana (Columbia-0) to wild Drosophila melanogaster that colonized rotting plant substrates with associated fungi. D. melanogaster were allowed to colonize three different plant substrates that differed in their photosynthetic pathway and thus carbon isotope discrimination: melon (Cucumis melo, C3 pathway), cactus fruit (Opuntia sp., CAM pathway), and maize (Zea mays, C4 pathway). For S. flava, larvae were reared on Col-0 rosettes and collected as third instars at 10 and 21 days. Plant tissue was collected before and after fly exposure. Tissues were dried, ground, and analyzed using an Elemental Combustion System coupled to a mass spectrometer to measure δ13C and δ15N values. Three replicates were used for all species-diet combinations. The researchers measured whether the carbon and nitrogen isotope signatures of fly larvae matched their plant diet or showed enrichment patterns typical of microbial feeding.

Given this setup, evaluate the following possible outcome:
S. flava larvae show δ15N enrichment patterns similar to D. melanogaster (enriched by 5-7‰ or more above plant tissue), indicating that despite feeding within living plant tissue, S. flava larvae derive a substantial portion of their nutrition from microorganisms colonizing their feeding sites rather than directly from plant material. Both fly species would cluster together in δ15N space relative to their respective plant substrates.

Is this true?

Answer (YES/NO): NO